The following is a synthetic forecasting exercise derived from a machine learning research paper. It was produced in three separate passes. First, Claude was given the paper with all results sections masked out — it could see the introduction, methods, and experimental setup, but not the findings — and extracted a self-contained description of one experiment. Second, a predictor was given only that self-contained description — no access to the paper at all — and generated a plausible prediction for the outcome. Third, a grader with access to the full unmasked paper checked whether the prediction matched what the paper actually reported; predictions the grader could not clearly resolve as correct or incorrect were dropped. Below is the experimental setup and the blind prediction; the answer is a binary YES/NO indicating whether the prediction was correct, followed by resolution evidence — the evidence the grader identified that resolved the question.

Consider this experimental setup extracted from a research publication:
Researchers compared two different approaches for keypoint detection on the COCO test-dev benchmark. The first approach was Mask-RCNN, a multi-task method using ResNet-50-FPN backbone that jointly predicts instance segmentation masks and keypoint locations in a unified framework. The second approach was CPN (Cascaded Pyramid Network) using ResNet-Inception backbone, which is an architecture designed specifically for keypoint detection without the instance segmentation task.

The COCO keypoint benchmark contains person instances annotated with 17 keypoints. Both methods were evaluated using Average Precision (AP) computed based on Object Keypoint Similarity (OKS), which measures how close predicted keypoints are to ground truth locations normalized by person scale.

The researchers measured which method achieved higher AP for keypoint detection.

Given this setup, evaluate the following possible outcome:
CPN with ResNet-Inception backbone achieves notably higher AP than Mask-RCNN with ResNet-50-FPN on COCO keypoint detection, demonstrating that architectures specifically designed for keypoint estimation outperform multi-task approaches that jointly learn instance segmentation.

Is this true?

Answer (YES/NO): YES